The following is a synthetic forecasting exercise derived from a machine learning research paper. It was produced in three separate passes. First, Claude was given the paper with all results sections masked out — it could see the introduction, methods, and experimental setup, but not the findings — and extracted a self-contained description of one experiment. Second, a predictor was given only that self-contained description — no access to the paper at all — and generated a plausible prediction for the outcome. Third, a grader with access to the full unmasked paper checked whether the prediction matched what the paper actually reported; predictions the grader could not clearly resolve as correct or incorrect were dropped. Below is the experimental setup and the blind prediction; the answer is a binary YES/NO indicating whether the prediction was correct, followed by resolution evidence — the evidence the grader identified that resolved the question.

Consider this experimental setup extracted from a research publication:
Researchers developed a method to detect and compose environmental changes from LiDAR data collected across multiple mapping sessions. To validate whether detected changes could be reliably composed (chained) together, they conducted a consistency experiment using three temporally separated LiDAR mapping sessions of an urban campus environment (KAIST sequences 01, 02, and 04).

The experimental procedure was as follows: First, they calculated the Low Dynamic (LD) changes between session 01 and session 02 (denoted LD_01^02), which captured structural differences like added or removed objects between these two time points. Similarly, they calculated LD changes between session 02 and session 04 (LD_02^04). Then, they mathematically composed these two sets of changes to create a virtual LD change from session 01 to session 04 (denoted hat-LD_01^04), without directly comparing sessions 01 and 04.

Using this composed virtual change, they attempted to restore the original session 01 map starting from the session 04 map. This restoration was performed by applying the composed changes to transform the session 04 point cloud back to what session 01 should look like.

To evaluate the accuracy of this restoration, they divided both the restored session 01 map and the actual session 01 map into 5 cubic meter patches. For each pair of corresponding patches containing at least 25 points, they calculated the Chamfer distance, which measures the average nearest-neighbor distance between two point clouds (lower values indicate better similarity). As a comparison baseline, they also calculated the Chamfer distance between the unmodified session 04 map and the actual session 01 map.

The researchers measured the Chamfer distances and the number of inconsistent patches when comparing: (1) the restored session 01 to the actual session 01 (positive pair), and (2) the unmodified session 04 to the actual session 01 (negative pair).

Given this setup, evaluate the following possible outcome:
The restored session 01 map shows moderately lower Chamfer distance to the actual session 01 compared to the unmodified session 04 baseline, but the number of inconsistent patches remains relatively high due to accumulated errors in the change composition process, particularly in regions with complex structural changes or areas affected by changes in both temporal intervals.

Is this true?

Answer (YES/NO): NO